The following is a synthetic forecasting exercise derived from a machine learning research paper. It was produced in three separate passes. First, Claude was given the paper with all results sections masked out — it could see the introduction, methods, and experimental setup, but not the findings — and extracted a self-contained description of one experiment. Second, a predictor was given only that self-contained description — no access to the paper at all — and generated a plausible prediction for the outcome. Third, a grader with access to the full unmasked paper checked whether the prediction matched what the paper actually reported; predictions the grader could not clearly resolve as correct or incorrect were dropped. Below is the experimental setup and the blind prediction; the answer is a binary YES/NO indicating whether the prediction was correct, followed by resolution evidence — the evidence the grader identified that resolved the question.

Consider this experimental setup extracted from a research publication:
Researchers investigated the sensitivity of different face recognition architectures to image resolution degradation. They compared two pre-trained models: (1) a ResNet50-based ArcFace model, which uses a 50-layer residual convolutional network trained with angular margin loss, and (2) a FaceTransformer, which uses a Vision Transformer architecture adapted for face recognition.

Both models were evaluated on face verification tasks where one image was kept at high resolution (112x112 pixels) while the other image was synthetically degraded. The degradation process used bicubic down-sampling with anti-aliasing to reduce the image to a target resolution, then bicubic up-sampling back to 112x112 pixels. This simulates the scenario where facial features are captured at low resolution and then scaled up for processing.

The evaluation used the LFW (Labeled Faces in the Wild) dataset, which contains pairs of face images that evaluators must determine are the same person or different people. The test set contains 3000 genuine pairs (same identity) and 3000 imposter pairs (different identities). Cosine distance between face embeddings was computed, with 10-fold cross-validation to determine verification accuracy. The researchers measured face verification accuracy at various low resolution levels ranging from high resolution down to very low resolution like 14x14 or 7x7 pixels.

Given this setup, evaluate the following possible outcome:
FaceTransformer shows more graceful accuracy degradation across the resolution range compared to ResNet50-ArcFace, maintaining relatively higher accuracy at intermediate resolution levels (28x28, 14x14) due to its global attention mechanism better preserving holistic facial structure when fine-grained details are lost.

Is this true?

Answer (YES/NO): YES